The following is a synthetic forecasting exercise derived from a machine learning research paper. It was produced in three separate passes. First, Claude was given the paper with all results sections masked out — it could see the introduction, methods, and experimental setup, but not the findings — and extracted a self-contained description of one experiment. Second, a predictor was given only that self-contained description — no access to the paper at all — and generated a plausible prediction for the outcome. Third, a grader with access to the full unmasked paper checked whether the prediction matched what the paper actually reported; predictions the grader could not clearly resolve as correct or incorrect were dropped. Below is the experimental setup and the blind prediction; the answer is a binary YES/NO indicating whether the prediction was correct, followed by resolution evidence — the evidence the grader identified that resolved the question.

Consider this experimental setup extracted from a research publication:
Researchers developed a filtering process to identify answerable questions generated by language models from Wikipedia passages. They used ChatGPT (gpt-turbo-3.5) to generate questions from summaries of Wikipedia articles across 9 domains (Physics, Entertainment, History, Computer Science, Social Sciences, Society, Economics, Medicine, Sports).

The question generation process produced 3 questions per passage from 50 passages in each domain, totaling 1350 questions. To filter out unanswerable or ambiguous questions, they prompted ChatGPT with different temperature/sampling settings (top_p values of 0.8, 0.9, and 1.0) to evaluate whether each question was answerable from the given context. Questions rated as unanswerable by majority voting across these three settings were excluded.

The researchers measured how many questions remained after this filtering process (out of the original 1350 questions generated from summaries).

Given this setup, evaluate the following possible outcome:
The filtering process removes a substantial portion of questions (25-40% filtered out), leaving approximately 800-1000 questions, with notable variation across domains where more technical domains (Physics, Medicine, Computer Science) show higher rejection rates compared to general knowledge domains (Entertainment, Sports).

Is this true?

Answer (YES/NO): NO